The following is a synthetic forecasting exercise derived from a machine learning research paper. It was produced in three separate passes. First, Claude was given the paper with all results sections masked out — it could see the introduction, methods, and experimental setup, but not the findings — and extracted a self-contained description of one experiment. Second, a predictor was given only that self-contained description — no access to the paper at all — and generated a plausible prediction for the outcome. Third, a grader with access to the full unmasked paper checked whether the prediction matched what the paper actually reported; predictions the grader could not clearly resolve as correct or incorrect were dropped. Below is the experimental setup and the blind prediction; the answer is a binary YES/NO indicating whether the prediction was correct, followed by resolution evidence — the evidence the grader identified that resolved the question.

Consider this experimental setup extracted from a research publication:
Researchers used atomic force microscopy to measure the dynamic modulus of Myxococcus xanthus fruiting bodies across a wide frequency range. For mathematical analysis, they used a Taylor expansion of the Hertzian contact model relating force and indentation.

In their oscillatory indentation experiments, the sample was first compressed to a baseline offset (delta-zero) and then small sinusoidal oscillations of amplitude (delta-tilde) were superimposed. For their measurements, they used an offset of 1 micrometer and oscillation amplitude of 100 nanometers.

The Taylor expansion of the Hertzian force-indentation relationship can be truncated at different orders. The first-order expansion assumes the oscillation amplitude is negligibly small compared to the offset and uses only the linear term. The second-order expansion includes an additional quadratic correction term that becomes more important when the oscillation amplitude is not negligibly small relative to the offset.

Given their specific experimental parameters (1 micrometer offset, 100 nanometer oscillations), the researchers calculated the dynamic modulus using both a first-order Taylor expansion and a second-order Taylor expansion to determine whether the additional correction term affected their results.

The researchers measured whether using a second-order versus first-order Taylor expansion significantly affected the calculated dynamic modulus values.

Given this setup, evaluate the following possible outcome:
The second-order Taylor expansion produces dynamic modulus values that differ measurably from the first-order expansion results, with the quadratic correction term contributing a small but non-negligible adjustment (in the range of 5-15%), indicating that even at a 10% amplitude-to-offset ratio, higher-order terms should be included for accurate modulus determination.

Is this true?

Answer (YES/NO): NO